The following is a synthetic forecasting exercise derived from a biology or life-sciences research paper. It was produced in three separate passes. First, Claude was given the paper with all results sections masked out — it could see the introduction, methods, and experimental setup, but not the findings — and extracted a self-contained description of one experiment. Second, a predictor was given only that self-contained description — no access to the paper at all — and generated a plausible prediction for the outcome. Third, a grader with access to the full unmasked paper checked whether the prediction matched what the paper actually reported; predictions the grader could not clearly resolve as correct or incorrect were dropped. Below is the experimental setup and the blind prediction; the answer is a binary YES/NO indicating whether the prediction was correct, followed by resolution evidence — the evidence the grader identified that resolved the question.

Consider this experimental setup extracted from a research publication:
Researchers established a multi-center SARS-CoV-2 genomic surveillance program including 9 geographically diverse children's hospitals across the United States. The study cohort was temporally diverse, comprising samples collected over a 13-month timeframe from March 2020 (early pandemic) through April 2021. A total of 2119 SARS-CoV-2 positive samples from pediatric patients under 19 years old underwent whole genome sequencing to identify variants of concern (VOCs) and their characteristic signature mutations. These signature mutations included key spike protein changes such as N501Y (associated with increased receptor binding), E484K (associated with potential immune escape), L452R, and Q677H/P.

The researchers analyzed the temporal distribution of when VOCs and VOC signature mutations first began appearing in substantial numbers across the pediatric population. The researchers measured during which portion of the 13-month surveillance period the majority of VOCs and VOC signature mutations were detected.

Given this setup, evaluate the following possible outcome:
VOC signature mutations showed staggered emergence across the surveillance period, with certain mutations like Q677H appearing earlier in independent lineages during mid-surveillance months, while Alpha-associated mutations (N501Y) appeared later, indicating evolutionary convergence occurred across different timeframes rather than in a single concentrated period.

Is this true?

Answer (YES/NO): NO